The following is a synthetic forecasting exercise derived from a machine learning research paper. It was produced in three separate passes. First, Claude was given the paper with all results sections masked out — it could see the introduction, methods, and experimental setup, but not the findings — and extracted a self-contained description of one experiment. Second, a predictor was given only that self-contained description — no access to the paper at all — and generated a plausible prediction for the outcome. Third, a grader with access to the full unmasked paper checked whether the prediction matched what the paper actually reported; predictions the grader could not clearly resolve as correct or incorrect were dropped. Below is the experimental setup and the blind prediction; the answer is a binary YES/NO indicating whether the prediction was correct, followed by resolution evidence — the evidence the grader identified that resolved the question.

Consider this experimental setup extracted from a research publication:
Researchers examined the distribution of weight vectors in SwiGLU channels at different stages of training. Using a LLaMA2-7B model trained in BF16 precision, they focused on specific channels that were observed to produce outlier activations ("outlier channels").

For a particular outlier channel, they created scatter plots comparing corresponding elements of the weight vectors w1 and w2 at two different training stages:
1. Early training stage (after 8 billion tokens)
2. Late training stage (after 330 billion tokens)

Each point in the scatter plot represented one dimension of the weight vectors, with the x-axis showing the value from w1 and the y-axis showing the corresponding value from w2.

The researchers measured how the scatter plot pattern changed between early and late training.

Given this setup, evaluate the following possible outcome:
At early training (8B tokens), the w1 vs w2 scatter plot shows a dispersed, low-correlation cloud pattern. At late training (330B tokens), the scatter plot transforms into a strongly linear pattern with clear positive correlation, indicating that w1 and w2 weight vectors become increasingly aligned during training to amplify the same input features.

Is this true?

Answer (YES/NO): YES